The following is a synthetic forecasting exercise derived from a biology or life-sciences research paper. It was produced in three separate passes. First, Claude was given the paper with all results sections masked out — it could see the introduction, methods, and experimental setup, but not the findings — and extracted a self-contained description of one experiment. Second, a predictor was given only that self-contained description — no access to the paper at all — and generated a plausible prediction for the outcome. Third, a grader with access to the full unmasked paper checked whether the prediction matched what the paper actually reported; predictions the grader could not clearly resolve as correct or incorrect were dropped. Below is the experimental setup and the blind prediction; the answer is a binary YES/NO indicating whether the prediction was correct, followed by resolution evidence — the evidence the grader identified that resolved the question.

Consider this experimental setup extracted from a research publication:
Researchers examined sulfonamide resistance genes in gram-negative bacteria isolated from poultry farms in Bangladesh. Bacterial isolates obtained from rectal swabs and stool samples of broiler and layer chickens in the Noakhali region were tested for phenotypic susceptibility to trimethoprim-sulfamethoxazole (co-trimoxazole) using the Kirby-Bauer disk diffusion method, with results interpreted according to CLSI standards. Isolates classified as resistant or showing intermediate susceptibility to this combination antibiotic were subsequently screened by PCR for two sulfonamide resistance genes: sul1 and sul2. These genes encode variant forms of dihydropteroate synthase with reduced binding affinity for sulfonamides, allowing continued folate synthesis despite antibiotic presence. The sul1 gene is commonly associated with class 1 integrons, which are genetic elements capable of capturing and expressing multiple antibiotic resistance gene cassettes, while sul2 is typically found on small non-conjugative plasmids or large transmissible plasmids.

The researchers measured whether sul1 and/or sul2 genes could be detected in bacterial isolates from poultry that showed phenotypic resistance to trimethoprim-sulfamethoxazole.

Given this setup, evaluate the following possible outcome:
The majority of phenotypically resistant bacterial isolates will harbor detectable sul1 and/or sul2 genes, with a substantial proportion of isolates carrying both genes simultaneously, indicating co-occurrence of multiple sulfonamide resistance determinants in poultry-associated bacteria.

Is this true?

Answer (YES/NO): YES